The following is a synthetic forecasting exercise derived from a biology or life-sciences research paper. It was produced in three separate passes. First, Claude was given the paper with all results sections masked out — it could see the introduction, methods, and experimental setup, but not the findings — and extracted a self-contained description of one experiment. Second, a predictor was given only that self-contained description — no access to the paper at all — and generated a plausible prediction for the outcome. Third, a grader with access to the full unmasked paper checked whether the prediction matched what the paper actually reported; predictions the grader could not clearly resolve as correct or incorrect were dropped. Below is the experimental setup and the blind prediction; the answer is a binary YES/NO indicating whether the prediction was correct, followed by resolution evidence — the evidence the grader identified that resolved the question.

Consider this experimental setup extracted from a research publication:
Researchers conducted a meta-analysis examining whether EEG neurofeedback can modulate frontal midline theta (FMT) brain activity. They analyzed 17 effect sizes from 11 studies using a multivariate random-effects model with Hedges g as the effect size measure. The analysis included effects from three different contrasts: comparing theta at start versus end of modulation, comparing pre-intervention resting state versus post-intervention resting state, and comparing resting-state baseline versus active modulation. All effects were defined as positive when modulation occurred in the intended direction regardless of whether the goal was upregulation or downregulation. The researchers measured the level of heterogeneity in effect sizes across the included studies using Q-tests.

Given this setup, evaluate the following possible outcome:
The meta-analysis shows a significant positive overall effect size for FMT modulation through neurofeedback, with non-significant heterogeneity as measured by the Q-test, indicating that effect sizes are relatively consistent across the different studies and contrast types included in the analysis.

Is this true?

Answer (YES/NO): NO